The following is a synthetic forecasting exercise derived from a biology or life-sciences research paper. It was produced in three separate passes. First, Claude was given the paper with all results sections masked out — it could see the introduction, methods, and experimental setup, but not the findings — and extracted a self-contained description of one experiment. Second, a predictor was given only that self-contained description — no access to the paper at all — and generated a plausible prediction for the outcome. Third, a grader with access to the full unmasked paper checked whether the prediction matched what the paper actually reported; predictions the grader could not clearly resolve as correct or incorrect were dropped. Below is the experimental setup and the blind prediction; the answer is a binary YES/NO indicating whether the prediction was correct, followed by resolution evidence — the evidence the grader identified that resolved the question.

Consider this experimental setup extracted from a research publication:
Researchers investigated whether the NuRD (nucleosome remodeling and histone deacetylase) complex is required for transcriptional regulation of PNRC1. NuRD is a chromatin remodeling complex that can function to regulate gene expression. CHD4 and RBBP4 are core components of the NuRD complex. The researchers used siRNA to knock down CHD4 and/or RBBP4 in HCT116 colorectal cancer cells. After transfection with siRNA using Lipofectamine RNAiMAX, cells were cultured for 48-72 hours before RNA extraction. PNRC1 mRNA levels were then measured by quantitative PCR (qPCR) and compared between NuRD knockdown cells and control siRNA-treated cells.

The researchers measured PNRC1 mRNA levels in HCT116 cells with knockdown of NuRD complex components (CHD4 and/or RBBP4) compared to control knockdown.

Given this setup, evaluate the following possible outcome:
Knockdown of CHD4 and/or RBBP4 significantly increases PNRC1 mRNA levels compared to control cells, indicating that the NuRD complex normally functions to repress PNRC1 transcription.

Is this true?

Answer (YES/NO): YES